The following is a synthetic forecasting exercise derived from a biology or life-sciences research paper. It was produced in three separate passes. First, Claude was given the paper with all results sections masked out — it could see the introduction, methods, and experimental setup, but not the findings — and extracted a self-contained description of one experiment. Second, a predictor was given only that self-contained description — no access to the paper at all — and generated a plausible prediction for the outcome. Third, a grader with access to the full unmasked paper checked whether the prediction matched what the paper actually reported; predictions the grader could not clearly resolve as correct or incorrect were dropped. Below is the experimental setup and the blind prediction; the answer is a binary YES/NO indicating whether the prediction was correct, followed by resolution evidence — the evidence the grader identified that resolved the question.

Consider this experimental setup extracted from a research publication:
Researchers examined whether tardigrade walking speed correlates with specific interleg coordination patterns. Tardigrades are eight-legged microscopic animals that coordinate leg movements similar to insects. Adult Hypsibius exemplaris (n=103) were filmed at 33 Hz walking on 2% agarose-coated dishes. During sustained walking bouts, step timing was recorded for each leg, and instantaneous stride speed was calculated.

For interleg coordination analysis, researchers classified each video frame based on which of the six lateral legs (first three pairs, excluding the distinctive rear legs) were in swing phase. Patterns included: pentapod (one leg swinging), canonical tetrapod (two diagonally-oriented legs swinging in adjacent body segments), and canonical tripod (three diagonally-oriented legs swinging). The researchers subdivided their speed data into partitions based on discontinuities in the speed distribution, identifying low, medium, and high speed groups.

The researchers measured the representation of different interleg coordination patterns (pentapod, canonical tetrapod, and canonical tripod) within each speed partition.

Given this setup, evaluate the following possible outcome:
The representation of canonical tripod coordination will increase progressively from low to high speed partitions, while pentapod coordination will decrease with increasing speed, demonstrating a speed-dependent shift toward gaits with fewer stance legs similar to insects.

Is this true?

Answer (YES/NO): YES